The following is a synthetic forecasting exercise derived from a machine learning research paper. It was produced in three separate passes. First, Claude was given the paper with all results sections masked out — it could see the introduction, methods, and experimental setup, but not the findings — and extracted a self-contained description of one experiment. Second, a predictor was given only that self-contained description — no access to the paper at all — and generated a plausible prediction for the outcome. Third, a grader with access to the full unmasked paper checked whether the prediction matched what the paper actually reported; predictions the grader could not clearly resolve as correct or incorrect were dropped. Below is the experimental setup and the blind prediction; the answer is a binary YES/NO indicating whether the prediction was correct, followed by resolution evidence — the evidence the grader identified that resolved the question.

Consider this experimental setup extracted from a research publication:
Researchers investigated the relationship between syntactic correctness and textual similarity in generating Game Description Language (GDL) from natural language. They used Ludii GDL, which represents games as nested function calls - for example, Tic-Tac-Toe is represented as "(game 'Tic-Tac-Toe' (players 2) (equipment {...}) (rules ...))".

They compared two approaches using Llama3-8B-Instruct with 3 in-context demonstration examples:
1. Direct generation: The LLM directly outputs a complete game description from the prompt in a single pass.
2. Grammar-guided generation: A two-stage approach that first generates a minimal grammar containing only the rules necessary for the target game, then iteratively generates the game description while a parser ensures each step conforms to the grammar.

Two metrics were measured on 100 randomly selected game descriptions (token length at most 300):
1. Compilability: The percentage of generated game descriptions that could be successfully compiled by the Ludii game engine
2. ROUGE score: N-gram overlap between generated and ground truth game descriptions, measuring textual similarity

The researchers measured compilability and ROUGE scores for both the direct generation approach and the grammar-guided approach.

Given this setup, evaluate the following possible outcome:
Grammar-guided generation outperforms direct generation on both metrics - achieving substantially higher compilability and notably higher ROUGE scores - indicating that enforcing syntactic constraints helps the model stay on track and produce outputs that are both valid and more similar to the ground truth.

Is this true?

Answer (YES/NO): NO